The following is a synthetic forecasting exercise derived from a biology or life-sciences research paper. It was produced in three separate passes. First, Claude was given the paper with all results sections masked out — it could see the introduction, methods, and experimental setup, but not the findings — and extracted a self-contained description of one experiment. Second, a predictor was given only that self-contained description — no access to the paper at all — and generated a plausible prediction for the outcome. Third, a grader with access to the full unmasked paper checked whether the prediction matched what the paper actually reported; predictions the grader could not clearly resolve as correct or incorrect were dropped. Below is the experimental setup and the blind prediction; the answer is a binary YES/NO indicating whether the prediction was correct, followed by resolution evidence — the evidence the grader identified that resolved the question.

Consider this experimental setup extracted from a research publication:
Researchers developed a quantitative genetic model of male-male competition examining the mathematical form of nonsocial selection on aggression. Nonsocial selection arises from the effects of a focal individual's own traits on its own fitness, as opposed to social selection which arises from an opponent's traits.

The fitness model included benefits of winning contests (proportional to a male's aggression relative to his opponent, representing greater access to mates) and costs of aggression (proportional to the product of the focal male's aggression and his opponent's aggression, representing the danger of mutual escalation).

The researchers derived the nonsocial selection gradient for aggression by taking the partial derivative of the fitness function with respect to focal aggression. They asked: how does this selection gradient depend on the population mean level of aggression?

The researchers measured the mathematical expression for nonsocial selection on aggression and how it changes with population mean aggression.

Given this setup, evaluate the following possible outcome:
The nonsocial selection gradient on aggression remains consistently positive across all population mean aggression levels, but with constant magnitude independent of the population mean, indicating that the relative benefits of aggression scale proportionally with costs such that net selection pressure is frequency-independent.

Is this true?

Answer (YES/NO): NO